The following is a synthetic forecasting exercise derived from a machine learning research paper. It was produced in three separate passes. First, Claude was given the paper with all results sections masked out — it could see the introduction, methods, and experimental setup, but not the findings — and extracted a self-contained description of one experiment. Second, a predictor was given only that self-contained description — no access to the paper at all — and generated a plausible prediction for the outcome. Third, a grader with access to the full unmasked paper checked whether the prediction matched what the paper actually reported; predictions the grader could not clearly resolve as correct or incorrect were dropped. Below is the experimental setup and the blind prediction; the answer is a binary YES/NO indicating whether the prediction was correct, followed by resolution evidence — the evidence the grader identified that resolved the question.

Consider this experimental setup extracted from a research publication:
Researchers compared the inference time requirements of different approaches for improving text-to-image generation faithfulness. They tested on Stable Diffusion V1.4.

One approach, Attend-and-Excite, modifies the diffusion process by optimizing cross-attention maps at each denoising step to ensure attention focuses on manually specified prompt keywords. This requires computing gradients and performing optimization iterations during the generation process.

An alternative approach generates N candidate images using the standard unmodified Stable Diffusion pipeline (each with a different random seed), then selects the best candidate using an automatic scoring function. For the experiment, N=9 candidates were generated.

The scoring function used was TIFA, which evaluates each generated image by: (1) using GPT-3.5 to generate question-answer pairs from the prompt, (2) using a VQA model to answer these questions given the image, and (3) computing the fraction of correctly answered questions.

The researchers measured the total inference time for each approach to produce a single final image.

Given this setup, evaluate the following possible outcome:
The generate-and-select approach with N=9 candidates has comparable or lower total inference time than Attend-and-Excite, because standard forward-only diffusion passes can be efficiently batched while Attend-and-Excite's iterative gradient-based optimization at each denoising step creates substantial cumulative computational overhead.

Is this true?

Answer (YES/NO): YES